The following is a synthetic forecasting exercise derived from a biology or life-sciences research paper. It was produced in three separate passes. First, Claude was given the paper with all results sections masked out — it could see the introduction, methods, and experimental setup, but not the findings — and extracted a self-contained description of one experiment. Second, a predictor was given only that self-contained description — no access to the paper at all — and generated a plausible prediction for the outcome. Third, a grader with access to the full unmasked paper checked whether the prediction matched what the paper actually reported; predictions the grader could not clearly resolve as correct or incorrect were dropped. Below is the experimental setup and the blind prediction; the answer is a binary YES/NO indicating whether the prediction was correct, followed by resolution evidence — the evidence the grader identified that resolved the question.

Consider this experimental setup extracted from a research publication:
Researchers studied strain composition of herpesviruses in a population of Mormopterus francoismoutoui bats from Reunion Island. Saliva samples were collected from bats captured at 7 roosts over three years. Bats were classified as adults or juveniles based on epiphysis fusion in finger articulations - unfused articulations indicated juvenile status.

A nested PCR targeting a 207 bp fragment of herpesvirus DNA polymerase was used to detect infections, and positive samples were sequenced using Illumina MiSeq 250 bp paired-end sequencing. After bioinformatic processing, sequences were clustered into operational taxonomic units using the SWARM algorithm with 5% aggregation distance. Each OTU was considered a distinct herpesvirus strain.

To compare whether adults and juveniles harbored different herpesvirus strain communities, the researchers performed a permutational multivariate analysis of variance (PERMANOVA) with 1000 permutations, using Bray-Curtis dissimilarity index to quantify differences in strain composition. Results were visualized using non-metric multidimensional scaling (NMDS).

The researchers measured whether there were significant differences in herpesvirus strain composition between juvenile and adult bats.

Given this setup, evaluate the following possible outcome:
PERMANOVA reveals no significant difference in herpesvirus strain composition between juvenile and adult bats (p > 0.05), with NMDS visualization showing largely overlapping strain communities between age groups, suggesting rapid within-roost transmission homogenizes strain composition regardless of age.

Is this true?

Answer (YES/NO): NO